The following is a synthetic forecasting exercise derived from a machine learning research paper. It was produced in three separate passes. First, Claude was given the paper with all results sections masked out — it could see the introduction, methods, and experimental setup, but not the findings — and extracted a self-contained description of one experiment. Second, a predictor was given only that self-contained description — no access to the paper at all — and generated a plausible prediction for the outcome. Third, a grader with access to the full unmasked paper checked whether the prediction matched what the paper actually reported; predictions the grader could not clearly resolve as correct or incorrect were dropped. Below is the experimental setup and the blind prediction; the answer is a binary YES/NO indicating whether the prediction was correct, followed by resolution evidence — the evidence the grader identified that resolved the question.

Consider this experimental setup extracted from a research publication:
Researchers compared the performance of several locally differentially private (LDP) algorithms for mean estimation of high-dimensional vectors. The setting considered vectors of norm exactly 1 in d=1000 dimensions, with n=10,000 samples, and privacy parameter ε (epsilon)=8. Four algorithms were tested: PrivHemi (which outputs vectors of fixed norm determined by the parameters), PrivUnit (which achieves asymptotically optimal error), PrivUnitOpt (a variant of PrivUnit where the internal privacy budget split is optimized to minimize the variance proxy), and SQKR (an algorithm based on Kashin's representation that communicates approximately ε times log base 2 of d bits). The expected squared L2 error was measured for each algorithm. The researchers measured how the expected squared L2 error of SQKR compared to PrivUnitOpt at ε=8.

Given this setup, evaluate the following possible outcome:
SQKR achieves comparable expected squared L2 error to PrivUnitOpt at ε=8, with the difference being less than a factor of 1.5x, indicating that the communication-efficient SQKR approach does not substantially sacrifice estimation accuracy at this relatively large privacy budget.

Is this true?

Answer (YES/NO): NO